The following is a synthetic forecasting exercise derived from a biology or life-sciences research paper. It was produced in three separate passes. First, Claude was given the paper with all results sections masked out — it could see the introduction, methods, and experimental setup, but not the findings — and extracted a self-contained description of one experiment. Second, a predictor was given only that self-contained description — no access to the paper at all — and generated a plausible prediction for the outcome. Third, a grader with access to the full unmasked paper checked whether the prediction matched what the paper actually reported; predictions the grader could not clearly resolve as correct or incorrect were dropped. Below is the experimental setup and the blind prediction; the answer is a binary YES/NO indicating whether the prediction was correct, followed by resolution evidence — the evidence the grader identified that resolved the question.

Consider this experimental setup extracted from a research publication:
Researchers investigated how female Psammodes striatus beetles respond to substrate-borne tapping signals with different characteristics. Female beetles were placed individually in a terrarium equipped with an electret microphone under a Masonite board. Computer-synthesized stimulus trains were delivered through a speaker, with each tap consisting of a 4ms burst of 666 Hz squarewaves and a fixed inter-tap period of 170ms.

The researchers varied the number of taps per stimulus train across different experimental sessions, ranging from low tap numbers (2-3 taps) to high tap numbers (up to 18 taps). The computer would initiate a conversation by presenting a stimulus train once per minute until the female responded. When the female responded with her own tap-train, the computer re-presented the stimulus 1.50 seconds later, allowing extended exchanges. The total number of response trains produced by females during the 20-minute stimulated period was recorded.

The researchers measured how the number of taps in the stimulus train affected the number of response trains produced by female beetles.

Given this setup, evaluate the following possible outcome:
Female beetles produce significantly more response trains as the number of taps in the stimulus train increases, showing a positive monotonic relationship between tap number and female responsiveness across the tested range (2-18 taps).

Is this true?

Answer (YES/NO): YES